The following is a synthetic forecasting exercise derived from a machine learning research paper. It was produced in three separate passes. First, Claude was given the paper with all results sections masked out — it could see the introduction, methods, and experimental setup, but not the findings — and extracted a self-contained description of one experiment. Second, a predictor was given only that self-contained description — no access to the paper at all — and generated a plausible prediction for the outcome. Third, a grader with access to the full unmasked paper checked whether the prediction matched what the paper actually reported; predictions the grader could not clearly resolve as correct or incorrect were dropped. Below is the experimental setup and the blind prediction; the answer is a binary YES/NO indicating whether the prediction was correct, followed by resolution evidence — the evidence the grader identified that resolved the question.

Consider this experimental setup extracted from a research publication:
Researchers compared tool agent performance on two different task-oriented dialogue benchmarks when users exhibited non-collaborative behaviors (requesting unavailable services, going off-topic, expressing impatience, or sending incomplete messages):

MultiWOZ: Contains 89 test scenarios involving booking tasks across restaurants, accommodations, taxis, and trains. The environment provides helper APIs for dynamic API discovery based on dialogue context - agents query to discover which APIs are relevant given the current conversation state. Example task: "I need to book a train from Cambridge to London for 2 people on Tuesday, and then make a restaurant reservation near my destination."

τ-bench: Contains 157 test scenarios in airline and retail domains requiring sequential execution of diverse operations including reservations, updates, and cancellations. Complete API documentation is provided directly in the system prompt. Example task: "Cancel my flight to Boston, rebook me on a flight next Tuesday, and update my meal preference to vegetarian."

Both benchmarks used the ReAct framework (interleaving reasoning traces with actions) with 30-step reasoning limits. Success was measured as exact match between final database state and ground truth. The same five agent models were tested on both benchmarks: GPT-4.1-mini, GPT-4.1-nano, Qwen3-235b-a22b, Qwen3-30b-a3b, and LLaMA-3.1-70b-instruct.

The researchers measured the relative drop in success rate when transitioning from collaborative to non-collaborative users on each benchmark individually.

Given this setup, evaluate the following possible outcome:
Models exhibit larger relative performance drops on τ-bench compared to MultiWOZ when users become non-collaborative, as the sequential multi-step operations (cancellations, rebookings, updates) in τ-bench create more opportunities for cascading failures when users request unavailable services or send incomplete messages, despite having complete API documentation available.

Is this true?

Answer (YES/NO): NO